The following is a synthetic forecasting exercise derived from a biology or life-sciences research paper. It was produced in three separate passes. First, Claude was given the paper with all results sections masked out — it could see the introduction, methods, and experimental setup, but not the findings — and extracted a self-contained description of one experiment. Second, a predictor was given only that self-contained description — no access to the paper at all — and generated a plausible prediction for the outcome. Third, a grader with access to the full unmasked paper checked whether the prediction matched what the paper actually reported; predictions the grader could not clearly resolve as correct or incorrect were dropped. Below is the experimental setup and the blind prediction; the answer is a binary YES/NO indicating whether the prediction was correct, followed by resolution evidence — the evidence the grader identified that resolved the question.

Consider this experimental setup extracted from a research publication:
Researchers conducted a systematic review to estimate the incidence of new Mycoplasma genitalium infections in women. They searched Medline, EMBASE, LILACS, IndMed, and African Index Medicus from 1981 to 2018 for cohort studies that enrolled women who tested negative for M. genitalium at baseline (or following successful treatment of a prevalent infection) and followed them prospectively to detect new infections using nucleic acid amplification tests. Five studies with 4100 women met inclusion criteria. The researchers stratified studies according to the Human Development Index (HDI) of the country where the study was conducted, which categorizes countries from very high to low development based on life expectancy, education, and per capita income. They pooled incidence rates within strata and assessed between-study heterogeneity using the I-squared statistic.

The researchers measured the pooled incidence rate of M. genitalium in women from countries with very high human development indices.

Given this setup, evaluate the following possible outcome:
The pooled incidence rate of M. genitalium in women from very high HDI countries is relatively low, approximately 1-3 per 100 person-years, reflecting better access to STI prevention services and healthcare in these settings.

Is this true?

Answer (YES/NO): YES